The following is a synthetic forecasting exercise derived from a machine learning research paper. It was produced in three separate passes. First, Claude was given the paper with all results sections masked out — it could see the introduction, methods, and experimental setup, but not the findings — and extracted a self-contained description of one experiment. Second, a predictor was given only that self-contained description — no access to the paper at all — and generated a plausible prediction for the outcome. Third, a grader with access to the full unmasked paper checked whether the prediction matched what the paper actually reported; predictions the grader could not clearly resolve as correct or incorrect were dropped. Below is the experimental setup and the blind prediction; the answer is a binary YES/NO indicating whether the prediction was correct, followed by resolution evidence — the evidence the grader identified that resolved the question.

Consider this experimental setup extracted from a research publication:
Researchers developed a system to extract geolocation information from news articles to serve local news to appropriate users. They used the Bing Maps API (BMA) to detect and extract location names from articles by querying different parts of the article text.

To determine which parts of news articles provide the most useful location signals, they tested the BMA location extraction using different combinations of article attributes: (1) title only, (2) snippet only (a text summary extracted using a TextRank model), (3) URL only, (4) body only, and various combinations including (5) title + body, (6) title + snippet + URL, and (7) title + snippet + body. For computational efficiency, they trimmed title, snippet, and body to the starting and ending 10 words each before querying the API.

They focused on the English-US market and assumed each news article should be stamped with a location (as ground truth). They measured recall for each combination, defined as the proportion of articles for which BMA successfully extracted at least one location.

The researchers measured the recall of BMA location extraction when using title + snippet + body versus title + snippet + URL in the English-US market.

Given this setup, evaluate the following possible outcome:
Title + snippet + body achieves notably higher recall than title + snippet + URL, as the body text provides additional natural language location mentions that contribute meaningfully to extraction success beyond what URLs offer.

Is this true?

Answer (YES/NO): YES